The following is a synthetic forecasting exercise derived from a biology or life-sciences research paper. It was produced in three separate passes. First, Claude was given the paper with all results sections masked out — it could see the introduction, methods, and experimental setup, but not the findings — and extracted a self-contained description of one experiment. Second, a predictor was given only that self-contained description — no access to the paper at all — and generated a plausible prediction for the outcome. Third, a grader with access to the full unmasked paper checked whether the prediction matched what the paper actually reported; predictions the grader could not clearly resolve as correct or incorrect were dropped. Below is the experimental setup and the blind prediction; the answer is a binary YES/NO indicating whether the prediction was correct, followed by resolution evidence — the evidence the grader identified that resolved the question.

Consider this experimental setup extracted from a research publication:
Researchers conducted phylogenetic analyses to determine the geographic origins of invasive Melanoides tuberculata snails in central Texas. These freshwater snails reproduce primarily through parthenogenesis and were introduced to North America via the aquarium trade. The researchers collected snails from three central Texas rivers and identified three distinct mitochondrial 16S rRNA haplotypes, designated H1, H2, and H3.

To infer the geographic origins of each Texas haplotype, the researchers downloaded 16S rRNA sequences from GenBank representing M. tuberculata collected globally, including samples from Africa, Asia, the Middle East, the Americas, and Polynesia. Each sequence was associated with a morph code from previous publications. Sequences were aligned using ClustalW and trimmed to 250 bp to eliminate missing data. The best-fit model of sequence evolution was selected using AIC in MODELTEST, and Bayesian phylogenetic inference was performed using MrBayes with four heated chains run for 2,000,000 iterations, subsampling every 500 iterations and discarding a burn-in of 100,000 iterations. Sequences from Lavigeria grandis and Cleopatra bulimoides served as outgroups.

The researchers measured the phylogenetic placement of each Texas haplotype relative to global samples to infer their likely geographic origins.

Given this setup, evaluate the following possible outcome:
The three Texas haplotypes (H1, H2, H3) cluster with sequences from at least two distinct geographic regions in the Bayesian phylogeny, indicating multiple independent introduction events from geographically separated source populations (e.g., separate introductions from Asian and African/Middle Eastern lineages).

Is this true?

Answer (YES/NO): YES